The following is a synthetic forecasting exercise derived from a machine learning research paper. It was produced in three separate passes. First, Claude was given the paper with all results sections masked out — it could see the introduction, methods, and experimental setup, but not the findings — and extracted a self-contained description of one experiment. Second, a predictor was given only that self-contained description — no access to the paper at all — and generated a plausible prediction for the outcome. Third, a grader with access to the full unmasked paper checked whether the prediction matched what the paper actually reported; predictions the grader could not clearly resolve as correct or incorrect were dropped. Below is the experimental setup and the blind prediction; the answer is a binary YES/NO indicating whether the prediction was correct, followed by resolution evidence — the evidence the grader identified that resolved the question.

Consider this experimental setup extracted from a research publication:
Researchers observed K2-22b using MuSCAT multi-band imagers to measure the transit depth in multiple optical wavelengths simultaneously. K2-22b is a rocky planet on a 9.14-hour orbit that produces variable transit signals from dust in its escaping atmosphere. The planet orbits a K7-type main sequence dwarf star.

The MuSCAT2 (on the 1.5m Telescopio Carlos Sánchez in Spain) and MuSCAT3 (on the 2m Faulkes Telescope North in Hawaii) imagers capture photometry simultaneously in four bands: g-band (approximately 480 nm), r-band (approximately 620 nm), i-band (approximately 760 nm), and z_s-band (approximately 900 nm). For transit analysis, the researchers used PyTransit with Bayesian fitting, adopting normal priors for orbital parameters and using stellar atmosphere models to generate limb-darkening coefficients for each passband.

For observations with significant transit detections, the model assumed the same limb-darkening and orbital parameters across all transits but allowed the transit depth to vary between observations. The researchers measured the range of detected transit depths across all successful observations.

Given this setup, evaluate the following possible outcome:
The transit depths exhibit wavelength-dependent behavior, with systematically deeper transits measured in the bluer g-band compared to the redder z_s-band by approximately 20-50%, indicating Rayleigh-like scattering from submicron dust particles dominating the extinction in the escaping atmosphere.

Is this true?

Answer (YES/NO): NO